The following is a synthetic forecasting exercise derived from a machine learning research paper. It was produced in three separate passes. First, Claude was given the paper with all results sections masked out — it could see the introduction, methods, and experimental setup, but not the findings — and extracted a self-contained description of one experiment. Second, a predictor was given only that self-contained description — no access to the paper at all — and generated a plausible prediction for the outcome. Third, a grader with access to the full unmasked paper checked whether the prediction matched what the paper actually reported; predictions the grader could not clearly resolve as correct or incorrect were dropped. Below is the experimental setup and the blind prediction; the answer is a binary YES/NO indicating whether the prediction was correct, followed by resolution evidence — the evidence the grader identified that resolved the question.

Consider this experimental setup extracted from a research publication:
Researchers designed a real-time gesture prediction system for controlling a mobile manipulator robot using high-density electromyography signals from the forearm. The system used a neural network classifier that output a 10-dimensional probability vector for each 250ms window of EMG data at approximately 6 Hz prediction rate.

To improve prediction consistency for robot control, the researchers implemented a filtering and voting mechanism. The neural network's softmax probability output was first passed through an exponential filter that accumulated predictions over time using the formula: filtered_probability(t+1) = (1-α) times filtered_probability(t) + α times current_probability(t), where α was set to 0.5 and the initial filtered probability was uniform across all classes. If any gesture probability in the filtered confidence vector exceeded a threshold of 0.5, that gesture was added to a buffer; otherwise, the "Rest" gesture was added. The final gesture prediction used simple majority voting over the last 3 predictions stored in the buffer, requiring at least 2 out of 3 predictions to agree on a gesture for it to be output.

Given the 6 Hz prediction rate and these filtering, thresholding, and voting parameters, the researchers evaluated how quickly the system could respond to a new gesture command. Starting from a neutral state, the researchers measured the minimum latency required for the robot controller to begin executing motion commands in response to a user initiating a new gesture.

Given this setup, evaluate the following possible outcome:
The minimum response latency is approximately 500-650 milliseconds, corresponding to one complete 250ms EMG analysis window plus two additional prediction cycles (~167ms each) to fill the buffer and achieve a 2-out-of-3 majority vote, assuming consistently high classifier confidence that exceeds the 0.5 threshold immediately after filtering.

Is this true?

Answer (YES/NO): YES